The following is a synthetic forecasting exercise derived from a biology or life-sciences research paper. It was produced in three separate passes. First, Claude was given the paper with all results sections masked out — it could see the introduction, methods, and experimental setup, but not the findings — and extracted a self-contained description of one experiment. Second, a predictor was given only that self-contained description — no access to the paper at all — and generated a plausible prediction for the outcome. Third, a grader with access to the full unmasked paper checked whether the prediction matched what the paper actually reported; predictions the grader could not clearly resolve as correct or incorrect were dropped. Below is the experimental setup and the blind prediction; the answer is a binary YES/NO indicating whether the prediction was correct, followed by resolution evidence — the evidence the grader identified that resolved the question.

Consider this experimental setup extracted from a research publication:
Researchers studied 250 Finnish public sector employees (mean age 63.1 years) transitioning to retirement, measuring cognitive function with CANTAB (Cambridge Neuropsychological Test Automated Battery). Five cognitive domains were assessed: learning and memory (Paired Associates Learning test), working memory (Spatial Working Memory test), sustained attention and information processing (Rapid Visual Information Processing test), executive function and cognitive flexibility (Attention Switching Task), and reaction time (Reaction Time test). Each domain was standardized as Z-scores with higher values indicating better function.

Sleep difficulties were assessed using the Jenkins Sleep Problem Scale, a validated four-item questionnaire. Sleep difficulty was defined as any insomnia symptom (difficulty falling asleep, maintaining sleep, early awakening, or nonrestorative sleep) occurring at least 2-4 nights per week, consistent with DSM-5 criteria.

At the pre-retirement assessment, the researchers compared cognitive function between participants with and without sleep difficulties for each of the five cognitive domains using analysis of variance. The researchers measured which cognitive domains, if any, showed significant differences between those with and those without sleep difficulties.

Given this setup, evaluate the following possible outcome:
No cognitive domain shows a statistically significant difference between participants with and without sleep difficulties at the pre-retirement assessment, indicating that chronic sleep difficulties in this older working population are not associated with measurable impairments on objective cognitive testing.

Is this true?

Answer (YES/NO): YES